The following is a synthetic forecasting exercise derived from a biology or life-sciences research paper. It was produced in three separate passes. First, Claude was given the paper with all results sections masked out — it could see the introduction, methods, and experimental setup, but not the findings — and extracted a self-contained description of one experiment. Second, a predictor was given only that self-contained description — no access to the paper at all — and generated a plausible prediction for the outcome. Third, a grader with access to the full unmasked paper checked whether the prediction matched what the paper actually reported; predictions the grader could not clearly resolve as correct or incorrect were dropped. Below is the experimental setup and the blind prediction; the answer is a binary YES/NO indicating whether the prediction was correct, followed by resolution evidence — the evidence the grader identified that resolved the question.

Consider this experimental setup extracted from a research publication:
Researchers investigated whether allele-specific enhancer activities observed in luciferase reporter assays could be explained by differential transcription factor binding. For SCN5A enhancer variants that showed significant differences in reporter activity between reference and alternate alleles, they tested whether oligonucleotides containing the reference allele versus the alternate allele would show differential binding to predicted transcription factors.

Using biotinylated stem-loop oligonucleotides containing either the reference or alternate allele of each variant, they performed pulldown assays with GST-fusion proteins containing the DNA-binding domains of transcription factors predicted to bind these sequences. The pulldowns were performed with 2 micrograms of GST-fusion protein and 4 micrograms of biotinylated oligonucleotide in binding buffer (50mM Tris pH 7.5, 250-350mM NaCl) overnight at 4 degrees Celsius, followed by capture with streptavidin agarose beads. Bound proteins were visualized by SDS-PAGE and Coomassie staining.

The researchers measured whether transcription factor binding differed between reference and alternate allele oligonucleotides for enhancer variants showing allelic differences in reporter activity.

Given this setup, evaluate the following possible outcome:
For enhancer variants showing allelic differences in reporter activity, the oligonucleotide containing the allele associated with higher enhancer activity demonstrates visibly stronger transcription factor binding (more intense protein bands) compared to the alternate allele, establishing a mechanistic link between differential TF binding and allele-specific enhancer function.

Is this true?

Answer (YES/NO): YES